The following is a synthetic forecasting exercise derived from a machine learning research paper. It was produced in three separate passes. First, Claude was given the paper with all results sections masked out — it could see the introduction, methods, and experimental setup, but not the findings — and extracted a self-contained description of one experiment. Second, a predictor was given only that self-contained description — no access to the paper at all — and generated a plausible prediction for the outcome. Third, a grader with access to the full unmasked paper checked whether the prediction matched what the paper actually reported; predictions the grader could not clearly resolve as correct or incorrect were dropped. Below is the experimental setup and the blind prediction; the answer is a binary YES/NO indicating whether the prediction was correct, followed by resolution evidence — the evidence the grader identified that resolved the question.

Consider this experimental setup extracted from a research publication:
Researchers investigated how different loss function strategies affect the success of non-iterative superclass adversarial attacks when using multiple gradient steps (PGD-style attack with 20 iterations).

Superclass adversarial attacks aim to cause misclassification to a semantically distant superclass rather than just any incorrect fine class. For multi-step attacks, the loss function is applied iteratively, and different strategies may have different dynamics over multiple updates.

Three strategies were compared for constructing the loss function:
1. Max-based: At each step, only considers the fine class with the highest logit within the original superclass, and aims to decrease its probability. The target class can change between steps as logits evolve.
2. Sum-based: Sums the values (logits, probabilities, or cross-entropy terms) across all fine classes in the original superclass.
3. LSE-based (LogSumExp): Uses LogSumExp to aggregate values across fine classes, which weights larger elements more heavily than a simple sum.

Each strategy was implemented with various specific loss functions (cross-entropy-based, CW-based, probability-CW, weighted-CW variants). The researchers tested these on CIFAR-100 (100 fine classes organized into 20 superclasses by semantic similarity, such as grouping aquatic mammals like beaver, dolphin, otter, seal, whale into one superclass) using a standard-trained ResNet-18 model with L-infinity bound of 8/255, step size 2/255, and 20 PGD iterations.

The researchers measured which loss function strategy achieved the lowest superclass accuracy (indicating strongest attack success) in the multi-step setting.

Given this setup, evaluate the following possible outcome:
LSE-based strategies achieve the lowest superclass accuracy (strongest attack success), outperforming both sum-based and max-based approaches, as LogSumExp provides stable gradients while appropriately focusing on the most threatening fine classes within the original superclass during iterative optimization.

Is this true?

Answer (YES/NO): NO